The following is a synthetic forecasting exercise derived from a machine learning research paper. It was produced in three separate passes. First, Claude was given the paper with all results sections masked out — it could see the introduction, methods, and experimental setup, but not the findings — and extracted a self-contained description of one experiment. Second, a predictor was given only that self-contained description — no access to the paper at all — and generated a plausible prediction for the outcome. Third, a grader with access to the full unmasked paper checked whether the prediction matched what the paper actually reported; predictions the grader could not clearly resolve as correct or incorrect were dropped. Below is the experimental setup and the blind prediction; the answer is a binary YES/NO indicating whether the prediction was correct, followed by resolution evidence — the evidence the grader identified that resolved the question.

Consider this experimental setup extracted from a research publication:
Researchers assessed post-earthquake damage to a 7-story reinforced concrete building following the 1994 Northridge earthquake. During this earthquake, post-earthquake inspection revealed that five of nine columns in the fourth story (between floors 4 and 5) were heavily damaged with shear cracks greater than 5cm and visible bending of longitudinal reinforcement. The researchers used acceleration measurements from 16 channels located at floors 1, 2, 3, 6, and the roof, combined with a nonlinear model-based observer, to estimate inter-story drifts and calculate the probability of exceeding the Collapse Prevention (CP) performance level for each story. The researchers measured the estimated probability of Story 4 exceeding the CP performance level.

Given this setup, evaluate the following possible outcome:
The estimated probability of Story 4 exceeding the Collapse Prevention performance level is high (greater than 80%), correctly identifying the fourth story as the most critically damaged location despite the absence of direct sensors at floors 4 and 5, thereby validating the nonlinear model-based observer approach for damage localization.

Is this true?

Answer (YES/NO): NO